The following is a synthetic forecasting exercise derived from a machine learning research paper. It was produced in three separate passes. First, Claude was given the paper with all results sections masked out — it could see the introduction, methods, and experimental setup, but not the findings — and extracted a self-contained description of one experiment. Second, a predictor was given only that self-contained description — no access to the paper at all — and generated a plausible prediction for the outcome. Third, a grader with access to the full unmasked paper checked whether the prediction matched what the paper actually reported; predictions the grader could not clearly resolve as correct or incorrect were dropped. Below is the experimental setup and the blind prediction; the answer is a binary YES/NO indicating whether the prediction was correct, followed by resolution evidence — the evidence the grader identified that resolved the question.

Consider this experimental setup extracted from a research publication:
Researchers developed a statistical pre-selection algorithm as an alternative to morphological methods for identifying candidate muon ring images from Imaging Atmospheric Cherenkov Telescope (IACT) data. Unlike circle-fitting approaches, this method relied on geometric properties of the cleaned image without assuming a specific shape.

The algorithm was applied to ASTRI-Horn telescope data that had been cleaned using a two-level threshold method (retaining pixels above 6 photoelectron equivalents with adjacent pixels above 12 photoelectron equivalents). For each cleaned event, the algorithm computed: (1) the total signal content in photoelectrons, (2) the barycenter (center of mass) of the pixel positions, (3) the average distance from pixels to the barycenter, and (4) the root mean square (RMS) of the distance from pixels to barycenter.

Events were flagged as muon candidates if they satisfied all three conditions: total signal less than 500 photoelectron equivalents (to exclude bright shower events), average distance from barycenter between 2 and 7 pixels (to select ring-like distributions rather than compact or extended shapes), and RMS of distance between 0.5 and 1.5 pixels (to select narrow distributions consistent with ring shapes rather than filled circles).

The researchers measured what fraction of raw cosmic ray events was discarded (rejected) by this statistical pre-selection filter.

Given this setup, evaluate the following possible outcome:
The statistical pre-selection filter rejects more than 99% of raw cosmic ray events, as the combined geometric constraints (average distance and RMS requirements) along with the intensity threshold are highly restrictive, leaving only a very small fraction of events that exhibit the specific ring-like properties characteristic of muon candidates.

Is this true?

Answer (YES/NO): NO